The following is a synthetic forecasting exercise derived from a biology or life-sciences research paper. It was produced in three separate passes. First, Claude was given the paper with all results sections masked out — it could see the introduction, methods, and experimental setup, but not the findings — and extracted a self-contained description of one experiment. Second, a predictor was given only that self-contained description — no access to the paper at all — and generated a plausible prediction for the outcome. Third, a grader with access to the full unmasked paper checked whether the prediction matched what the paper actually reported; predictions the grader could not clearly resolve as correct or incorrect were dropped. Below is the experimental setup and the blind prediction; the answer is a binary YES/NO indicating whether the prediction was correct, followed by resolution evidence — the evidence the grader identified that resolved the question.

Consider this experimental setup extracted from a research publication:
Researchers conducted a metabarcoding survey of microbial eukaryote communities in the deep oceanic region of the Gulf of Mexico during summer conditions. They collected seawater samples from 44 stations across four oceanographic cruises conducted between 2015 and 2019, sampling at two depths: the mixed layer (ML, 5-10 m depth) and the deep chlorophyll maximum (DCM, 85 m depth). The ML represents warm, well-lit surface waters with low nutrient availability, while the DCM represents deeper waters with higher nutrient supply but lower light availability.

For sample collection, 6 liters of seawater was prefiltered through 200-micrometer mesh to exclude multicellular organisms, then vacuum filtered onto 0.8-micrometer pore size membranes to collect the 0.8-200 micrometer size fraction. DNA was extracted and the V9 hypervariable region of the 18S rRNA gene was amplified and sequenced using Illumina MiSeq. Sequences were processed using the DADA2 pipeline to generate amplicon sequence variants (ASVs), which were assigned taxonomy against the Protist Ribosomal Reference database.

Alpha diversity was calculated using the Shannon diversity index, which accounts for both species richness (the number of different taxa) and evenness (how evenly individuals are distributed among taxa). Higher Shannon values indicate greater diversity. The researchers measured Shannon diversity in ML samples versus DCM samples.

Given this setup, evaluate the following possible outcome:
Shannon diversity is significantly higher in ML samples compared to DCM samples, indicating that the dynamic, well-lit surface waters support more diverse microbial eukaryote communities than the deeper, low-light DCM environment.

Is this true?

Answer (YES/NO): NO